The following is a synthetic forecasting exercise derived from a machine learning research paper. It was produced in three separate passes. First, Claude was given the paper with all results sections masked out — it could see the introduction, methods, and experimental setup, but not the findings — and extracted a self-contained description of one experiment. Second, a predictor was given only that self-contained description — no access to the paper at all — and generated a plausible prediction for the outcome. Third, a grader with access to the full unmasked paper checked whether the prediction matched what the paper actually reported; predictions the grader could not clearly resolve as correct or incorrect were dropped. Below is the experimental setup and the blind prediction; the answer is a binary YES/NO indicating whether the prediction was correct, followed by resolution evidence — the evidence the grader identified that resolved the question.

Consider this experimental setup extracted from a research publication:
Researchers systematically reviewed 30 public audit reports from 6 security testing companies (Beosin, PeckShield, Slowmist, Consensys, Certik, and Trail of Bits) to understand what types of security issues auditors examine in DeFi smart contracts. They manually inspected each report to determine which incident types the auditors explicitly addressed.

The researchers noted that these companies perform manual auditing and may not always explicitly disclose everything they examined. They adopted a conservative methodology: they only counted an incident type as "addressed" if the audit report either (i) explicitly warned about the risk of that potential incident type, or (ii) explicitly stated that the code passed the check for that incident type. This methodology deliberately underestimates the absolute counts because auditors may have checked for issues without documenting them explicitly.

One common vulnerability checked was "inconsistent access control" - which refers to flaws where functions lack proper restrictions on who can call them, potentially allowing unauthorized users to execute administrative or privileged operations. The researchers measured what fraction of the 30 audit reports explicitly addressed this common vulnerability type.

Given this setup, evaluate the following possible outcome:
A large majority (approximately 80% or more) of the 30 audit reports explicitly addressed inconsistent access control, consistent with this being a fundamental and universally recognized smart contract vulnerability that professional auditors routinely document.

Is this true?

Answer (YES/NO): NO